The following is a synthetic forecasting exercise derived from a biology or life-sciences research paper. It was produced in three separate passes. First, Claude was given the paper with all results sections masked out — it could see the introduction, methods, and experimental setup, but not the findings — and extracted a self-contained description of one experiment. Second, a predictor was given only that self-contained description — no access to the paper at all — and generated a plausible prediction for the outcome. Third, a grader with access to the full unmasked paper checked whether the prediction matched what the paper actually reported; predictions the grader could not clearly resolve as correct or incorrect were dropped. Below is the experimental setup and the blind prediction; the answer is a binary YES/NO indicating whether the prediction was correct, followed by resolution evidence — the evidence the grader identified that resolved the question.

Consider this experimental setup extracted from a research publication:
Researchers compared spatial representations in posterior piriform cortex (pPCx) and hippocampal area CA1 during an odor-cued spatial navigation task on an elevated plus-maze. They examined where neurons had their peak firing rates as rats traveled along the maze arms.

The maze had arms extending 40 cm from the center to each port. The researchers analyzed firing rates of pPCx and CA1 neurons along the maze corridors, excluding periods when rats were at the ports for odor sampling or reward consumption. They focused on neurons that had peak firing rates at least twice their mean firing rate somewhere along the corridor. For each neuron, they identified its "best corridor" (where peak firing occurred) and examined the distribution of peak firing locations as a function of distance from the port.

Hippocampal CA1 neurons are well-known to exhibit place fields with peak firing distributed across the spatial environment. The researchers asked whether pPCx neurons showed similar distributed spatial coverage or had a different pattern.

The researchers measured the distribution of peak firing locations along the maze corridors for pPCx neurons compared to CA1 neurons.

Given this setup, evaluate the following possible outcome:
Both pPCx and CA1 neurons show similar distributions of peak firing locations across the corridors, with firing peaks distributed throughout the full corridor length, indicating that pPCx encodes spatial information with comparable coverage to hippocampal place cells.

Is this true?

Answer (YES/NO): NO